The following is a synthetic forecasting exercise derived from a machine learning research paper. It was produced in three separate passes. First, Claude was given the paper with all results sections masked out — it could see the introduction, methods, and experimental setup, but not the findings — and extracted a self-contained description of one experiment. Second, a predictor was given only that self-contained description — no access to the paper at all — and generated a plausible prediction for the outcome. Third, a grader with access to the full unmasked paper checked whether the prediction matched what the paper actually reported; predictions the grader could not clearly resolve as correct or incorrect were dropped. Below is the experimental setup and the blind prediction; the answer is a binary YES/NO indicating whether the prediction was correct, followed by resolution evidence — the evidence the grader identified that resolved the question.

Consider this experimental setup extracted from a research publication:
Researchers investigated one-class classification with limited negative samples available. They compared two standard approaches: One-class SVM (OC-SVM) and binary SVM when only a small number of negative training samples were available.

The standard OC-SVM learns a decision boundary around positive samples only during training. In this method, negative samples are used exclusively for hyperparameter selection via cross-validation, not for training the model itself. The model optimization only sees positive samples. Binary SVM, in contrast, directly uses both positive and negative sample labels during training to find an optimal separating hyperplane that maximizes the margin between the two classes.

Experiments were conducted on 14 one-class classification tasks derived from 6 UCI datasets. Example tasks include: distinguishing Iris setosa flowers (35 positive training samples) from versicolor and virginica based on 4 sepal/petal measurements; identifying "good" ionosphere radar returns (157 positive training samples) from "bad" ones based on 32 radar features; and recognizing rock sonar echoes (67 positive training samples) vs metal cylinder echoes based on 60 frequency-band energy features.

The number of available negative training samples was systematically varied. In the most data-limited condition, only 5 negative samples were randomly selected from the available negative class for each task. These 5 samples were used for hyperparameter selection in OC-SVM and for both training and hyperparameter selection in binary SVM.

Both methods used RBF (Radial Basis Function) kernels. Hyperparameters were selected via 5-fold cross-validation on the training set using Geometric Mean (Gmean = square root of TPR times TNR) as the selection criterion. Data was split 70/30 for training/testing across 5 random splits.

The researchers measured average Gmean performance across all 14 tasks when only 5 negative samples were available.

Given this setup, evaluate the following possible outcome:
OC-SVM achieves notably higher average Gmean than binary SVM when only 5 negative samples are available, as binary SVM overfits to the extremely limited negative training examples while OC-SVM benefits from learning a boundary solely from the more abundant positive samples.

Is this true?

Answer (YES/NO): YES